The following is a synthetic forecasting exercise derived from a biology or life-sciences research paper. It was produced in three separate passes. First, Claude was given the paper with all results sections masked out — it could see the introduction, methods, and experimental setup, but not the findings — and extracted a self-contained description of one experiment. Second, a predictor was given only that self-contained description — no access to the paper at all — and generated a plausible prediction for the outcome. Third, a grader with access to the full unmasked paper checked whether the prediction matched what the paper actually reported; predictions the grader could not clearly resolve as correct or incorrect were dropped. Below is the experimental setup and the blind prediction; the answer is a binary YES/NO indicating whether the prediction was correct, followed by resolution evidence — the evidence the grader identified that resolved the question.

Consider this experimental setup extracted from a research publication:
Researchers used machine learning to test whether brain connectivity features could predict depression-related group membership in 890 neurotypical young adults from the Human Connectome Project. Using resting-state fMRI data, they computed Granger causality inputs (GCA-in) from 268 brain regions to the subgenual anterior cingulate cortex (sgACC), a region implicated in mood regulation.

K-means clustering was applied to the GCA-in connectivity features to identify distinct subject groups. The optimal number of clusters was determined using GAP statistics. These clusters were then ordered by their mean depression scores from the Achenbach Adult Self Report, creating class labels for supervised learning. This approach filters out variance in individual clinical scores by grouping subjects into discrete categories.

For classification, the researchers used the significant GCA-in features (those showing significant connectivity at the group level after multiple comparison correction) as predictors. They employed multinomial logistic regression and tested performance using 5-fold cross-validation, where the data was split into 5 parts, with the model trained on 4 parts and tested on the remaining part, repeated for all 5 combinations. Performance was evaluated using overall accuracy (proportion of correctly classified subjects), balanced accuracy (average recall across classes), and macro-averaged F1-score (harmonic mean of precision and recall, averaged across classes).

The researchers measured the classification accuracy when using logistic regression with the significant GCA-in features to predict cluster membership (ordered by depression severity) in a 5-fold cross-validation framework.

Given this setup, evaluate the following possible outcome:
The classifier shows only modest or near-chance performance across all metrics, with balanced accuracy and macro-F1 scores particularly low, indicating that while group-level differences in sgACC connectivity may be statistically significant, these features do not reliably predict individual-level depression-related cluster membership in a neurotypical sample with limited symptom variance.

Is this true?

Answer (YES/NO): NO